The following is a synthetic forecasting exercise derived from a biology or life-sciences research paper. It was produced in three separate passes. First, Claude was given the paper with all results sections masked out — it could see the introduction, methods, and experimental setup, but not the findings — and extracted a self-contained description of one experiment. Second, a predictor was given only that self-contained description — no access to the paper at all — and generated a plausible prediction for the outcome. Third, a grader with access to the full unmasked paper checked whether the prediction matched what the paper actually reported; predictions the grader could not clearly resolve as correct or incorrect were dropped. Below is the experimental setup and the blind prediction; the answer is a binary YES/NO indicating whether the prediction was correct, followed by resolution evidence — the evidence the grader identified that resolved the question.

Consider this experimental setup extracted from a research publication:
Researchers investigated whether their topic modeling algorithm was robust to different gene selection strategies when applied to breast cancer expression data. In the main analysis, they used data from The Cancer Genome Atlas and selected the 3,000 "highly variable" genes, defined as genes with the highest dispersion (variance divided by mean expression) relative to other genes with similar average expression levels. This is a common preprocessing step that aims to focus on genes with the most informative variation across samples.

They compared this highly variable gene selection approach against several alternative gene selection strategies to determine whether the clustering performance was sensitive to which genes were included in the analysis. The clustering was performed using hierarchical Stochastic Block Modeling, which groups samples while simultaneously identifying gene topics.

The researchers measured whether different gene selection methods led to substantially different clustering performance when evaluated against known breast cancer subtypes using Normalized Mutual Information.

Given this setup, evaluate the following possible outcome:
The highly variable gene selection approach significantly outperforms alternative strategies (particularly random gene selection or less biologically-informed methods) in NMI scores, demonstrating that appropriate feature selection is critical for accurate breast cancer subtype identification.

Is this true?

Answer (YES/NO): NO